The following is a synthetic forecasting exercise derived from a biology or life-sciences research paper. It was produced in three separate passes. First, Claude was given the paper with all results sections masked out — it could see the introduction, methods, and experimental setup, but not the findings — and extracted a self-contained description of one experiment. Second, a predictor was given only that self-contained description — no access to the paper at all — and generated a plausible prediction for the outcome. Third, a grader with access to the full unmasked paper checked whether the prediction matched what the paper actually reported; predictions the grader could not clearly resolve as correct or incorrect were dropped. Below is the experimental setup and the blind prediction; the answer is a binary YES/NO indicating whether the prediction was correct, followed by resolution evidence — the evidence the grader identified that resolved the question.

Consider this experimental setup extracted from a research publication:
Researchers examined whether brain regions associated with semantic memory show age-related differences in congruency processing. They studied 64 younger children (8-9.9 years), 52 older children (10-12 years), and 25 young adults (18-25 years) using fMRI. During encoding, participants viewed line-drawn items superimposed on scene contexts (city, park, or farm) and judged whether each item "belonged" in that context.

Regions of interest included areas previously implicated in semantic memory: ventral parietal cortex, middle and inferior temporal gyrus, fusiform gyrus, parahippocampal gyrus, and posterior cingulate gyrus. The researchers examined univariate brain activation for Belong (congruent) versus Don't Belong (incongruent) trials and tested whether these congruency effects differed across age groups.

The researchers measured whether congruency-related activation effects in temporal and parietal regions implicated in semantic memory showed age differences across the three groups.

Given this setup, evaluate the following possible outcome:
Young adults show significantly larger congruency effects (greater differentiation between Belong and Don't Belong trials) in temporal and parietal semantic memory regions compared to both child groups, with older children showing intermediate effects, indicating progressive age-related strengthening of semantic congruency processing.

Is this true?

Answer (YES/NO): NO